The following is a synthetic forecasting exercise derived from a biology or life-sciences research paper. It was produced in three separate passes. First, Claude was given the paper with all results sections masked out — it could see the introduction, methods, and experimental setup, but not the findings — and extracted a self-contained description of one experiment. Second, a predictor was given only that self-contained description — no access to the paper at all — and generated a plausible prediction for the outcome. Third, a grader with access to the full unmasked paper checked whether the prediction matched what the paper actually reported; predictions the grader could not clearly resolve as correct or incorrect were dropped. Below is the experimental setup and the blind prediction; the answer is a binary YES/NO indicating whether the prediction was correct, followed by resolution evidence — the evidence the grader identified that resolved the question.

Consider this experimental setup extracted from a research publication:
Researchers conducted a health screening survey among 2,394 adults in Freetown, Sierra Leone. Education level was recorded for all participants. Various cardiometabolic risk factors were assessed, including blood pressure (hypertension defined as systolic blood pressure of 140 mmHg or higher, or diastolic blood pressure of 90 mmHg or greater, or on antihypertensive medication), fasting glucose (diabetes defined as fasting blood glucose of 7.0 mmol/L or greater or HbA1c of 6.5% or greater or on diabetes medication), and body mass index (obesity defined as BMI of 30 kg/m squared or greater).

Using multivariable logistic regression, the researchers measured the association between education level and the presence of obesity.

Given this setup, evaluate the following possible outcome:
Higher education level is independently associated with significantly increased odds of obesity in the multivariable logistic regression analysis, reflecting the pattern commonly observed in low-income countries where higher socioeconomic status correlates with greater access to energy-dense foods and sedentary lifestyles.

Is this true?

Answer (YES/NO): YES